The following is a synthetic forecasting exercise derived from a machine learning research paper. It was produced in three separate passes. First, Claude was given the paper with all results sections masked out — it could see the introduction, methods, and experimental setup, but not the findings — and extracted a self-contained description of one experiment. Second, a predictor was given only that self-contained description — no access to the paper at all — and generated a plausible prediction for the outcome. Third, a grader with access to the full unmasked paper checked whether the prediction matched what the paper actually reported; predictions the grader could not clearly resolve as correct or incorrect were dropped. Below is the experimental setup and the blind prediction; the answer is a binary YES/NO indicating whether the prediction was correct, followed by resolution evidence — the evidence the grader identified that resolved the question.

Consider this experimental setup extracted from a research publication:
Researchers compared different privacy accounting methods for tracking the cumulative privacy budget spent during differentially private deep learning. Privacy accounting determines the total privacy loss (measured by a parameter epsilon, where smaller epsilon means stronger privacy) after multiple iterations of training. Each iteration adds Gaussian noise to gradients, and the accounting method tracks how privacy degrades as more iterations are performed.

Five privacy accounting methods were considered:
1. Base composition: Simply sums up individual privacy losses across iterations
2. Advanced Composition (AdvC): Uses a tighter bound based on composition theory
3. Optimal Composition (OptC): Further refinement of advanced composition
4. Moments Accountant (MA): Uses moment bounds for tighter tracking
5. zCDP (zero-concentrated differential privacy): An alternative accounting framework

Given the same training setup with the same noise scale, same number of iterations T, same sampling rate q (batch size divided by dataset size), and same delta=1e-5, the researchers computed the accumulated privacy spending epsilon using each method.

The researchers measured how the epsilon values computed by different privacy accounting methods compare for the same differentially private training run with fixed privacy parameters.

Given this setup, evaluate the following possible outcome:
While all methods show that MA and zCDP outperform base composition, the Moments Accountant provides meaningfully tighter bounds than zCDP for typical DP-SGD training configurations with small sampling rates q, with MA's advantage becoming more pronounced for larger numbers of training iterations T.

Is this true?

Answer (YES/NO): NO